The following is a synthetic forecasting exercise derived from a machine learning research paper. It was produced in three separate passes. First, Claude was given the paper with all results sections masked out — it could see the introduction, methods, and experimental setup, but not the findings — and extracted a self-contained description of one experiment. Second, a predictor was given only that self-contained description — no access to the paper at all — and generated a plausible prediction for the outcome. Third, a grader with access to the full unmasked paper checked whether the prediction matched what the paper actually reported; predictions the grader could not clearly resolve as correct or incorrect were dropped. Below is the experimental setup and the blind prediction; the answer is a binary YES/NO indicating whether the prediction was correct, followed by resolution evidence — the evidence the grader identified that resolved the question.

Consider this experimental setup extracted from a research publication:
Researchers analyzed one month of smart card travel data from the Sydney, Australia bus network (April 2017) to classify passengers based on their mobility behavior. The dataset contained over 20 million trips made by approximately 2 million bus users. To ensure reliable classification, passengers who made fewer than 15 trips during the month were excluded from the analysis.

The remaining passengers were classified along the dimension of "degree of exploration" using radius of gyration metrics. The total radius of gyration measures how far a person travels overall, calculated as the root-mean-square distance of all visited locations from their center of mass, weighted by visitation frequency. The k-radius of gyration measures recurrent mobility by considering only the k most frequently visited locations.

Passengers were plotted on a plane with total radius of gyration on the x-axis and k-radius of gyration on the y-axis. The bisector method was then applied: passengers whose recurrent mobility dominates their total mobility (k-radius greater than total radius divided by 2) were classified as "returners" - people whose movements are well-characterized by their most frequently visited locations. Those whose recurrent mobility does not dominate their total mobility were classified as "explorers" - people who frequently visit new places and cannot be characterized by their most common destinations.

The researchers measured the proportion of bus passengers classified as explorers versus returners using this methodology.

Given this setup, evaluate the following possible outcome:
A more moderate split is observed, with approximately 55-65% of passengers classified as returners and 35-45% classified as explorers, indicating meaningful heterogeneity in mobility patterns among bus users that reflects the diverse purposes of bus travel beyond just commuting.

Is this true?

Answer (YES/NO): YES